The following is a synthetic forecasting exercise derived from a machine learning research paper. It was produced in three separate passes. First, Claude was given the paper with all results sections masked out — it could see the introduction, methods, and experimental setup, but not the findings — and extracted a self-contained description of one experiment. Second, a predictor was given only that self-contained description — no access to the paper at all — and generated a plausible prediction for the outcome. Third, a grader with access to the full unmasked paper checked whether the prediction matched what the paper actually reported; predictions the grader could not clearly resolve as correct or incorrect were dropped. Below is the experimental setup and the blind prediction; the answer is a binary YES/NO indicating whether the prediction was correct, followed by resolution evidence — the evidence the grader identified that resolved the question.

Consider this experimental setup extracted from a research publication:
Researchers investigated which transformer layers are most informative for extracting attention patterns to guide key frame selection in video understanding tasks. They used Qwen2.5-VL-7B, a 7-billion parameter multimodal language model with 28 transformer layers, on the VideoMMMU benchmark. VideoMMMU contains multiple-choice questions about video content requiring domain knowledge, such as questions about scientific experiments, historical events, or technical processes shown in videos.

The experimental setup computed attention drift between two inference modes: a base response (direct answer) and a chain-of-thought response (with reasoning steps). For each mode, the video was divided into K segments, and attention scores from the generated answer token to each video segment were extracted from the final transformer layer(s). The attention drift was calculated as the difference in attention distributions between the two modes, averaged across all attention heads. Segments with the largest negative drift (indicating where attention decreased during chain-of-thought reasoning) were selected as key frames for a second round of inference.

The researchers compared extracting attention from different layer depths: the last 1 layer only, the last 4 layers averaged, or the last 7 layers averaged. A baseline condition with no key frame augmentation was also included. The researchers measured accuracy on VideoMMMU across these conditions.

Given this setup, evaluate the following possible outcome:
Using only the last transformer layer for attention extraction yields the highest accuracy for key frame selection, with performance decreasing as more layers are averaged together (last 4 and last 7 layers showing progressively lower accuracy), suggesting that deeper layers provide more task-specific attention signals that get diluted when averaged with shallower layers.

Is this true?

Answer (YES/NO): NO